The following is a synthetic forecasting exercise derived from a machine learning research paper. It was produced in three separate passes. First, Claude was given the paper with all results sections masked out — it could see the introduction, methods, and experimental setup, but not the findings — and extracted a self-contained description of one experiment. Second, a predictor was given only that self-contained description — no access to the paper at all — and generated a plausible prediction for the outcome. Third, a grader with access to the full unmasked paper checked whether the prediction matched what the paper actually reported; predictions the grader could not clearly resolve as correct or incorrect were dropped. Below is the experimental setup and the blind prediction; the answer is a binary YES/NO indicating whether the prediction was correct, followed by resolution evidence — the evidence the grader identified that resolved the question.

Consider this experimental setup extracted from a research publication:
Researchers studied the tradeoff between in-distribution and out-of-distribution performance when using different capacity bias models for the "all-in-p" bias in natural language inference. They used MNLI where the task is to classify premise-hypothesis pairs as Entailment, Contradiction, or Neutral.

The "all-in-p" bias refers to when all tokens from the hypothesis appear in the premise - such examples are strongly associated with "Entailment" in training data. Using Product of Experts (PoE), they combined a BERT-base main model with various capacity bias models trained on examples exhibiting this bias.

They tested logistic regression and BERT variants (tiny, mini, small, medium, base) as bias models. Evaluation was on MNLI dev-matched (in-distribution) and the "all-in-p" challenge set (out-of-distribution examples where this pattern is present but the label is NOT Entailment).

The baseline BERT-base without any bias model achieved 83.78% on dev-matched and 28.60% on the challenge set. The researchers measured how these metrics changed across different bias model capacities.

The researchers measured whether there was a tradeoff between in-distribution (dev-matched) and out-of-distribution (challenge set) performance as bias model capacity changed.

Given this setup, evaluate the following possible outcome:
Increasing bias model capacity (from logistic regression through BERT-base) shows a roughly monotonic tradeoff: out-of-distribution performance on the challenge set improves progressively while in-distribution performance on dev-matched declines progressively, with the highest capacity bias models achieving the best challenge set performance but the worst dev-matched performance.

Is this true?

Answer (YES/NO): NO